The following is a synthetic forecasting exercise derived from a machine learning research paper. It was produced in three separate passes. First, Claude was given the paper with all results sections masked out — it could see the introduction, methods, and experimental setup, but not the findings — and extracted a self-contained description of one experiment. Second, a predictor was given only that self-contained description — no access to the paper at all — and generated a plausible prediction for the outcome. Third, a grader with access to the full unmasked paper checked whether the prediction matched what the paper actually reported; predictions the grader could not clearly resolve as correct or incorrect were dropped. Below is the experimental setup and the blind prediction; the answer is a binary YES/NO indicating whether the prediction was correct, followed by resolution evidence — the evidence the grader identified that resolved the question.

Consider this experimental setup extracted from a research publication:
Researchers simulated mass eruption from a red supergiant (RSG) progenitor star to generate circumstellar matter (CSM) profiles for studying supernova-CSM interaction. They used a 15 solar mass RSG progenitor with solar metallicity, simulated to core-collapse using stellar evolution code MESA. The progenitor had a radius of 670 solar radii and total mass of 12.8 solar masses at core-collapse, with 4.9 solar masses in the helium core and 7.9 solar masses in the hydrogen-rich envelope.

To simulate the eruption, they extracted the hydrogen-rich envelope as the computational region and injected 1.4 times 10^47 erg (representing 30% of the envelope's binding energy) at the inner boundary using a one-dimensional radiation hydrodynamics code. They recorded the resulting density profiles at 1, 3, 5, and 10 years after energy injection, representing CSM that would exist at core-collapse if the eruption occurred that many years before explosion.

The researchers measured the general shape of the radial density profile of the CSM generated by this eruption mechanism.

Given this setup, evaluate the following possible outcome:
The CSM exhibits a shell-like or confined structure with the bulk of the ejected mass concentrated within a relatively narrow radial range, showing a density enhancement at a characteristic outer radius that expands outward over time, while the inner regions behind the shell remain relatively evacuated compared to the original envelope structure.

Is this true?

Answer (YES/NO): NO